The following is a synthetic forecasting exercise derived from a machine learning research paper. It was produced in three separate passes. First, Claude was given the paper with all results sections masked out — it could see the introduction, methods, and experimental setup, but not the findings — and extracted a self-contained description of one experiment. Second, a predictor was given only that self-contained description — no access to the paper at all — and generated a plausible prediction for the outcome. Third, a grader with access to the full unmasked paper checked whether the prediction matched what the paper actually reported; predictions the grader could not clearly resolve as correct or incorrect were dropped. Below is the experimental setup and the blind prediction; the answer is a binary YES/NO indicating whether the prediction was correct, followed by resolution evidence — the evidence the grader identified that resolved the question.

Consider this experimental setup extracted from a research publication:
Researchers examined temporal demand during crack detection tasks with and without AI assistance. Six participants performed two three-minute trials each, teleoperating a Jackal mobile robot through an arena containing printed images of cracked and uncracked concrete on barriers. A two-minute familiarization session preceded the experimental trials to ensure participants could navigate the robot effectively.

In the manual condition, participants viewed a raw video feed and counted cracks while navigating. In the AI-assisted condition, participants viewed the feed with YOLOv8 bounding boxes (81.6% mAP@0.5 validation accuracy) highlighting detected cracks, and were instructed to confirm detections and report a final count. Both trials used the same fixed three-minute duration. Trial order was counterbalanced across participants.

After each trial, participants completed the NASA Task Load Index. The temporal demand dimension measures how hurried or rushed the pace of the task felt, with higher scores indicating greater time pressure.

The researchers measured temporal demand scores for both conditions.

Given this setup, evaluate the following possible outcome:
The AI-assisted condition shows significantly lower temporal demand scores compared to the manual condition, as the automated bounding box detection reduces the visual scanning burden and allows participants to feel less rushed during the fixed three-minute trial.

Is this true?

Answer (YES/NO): NO